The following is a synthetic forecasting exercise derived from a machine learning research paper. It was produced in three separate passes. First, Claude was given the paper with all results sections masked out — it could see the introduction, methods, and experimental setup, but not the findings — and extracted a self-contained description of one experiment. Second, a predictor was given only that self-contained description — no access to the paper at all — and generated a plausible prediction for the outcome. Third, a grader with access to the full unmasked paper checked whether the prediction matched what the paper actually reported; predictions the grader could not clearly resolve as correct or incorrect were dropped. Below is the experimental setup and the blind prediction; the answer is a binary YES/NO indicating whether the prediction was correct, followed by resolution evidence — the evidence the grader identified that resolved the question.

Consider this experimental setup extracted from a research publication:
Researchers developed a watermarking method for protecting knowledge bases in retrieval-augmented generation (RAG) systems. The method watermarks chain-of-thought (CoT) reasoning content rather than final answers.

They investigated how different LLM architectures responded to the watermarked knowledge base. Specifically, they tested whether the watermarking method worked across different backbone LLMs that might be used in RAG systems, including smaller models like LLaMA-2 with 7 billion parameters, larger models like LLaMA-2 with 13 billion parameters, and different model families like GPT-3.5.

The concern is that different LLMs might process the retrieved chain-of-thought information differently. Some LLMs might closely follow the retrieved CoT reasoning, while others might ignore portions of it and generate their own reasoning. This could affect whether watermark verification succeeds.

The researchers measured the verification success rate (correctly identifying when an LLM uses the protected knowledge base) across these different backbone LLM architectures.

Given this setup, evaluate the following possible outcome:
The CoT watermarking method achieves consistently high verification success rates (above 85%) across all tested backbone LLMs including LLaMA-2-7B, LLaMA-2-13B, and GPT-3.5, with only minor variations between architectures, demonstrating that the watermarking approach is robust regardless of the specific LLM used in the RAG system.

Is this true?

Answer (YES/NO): NO